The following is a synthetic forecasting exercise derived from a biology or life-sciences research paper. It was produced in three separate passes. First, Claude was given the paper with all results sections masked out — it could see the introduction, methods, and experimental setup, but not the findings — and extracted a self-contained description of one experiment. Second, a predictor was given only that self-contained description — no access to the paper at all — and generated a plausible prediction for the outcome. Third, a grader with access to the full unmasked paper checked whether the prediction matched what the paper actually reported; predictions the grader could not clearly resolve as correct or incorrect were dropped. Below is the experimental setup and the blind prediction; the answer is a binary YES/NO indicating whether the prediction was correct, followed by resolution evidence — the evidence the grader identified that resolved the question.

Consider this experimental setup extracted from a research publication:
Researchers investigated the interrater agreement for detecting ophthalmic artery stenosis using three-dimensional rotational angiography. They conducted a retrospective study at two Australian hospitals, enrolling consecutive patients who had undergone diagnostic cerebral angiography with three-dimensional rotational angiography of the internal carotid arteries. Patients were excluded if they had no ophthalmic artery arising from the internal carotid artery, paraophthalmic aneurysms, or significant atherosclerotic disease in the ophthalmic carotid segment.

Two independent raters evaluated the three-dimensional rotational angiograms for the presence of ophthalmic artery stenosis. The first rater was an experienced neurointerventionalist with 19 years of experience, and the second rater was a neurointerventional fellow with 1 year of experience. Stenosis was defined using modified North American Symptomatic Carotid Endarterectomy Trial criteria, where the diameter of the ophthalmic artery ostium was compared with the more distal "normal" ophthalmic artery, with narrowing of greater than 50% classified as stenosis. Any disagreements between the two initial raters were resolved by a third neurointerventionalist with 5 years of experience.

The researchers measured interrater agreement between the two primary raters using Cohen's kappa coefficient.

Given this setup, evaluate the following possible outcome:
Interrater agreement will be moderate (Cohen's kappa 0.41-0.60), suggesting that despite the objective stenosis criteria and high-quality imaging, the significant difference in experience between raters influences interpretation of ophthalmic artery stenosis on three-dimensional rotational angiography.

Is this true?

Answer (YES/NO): NO